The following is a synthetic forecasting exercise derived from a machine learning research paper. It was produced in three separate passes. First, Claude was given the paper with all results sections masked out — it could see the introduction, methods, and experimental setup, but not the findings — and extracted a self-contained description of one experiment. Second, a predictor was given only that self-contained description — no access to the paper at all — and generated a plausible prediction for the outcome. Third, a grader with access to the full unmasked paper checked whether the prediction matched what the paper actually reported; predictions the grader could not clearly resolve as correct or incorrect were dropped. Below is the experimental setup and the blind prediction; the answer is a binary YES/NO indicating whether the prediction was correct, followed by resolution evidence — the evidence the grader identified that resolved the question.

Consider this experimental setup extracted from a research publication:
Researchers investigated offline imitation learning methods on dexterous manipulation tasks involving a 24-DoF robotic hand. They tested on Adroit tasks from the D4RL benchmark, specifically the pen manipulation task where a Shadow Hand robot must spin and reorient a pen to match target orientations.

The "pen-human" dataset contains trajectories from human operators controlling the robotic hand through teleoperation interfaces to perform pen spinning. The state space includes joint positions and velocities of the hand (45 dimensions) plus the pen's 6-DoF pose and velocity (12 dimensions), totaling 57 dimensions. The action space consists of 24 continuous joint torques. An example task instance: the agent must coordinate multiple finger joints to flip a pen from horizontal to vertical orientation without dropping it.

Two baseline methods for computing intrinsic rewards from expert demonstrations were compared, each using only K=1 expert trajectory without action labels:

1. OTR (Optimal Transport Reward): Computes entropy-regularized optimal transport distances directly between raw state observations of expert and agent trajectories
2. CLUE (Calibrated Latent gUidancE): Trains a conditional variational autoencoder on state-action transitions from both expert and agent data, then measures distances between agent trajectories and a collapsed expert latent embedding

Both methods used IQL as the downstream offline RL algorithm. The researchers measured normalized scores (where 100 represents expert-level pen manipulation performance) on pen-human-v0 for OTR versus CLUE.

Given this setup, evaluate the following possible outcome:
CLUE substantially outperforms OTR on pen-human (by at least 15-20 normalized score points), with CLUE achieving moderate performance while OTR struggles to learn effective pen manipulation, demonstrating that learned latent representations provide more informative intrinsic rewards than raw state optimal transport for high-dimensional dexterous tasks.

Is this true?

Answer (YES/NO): NO